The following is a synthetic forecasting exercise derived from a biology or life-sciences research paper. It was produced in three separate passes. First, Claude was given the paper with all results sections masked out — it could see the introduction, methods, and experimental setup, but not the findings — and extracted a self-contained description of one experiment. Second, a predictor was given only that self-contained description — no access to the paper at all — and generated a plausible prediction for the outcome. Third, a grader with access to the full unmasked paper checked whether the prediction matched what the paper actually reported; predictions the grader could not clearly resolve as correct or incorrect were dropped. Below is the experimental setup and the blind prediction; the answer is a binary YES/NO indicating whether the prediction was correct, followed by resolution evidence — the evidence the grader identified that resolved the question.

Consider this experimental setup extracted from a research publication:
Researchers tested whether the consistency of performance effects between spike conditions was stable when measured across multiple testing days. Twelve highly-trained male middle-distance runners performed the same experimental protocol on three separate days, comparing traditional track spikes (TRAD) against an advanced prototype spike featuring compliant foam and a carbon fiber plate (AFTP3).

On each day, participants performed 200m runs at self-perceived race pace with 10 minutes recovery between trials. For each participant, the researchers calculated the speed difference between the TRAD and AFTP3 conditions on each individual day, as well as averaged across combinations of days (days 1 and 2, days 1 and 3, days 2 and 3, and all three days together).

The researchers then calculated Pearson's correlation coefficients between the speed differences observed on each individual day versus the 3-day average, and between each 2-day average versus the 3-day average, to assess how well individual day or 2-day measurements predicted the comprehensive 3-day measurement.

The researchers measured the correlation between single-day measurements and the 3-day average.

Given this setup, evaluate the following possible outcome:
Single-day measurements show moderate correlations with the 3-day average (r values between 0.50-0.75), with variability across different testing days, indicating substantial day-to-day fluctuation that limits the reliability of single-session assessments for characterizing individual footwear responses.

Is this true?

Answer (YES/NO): NO